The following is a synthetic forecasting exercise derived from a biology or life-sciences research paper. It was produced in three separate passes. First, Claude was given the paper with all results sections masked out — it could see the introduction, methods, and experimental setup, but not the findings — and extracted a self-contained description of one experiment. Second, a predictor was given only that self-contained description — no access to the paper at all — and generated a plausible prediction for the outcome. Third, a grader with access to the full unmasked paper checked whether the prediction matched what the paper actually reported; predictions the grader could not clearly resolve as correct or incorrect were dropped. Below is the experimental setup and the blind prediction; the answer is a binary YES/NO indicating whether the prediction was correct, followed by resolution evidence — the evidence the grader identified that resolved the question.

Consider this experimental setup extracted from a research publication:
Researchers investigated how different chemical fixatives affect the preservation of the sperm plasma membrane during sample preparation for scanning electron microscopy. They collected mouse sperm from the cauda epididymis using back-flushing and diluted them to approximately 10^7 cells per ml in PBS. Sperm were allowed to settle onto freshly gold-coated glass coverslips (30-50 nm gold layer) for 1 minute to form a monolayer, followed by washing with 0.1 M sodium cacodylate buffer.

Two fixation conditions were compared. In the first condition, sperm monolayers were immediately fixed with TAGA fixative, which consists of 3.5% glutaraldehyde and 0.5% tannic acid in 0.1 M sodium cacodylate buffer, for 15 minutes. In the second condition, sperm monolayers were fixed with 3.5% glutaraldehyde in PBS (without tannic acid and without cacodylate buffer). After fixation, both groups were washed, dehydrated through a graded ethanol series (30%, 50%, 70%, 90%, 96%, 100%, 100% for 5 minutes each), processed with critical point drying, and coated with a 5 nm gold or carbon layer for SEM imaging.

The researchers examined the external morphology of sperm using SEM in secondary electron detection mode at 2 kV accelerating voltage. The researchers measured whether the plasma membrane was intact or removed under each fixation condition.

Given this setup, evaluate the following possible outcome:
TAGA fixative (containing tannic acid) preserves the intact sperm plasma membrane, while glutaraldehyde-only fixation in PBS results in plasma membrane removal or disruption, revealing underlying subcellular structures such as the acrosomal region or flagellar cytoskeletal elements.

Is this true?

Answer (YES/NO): YES